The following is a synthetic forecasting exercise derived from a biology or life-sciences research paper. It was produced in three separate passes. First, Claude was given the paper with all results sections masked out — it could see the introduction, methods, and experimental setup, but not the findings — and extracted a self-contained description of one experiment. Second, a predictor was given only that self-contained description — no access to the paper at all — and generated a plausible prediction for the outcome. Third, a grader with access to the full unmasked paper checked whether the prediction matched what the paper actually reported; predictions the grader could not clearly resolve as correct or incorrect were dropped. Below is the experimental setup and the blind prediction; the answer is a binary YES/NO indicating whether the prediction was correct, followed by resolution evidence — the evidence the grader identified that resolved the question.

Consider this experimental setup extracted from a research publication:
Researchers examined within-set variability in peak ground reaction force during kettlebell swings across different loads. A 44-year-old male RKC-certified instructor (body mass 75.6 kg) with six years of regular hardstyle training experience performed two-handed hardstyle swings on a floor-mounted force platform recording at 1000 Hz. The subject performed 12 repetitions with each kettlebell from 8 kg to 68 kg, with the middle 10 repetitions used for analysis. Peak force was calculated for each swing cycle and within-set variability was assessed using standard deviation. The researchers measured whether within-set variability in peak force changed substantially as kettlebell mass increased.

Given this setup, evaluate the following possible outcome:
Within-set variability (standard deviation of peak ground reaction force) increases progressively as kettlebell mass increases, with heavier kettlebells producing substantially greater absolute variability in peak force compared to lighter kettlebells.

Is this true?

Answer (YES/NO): NO